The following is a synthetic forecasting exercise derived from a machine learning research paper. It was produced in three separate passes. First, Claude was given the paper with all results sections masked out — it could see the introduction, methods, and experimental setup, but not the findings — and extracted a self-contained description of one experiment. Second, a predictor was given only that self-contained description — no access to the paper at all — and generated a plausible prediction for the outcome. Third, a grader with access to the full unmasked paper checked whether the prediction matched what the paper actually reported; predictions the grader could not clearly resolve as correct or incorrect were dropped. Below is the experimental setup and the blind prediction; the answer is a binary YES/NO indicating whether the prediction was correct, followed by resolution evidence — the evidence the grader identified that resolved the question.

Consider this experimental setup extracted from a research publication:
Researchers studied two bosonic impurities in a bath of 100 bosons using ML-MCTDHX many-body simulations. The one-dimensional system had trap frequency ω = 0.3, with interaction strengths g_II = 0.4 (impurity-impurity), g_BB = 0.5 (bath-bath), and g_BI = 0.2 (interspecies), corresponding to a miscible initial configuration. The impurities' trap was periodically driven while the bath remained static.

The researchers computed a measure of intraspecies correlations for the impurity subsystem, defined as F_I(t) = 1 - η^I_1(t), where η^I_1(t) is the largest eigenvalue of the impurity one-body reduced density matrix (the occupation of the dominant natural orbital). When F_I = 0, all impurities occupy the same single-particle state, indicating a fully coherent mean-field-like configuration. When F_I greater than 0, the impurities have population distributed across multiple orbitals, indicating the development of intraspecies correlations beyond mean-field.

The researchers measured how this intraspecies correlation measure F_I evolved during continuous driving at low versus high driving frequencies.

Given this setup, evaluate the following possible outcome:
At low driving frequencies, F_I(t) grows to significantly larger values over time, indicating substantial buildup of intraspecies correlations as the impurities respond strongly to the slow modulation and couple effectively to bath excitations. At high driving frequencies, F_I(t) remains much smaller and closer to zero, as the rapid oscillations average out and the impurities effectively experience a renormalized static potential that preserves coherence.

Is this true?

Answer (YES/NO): NO